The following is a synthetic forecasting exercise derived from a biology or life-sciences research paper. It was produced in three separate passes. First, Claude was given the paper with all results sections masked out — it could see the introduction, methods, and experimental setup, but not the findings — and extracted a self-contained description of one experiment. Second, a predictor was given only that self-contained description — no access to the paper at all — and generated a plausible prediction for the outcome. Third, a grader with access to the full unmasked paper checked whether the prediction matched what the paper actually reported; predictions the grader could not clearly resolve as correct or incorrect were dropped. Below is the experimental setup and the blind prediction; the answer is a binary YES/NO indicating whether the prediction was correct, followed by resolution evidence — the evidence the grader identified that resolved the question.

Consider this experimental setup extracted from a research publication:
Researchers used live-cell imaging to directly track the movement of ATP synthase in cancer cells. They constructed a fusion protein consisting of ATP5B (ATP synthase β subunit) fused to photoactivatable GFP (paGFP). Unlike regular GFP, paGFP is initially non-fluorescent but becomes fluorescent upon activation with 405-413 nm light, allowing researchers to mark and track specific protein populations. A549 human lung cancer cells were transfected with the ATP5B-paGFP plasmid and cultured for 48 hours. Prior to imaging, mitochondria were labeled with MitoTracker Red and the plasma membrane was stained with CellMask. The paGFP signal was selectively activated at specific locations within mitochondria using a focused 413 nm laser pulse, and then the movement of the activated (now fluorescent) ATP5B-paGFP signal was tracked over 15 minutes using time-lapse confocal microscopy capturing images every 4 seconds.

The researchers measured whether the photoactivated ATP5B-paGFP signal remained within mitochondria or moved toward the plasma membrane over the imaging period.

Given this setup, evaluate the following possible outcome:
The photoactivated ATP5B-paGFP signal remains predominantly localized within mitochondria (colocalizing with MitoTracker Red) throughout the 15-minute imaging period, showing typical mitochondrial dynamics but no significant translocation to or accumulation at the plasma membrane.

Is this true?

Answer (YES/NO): NO